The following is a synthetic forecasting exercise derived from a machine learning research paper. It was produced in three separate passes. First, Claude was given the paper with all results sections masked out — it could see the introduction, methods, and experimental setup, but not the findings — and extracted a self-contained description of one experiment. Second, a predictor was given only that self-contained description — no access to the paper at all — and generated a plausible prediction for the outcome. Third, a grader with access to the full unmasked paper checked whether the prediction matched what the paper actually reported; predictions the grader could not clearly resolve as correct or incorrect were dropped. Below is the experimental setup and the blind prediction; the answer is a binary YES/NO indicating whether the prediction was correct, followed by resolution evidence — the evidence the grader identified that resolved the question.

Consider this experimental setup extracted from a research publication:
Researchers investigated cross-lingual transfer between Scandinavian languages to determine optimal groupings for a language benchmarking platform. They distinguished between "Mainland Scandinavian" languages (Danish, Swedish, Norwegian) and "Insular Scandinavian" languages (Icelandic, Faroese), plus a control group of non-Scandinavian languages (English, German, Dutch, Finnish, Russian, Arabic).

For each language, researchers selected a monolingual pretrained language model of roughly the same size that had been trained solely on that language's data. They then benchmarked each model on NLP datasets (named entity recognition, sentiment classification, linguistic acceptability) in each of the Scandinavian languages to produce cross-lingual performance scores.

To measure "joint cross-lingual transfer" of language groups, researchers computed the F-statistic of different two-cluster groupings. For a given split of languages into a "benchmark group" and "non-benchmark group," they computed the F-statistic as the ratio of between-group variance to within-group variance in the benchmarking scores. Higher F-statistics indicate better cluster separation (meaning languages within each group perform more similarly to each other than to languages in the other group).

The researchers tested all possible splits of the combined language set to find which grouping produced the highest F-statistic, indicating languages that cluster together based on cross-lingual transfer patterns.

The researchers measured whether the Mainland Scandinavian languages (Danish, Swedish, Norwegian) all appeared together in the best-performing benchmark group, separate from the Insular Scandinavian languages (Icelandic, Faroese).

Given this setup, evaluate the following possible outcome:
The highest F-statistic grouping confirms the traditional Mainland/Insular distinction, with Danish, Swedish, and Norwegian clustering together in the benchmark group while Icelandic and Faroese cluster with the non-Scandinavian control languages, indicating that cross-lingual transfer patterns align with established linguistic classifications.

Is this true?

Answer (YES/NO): YES